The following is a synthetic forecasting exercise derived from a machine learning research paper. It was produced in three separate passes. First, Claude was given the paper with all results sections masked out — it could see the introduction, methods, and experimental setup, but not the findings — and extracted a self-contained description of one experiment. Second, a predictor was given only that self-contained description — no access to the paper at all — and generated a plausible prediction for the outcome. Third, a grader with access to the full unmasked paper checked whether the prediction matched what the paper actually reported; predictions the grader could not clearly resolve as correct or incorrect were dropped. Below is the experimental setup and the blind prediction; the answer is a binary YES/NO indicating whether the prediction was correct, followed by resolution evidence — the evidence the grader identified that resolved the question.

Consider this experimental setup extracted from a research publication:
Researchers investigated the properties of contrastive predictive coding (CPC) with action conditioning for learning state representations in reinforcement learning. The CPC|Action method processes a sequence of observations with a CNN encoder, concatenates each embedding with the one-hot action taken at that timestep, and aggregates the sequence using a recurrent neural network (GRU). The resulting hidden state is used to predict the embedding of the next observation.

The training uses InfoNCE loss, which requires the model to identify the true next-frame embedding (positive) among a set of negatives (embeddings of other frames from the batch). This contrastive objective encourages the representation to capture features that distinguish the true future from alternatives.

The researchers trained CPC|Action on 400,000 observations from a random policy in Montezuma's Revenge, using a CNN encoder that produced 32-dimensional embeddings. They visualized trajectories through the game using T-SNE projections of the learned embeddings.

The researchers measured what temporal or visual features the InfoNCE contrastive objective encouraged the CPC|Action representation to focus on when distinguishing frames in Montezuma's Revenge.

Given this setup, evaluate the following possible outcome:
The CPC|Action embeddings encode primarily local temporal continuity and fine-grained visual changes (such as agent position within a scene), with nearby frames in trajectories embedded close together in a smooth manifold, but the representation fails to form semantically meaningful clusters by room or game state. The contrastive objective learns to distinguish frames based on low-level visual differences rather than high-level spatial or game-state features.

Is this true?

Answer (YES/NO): NO